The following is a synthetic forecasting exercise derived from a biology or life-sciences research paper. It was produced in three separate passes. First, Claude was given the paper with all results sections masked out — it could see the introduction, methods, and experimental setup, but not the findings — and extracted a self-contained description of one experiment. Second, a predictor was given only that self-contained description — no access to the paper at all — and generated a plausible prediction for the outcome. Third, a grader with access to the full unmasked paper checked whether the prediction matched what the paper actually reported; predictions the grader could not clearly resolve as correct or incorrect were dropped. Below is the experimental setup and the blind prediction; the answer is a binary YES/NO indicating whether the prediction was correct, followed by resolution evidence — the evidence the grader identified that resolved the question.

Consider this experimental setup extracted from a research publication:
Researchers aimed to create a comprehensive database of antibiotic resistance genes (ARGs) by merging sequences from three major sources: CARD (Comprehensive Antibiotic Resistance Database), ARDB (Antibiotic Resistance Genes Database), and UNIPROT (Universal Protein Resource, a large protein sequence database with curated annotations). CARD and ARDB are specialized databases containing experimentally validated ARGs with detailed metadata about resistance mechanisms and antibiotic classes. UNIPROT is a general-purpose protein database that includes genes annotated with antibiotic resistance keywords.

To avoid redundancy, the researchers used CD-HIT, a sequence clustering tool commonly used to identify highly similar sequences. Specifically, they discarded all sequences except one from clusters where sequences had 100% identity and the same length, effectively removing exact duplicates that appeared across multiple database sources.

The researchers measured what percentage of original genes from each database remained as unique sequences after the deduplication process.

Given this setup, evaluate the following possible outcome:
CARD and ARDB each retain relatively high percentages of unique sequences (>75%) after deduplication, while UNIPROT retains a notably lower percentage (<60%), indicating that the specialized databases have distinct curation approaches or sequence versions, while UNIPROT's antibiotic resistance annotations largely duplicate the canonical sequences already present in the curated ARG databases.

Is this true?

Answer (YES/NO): NO